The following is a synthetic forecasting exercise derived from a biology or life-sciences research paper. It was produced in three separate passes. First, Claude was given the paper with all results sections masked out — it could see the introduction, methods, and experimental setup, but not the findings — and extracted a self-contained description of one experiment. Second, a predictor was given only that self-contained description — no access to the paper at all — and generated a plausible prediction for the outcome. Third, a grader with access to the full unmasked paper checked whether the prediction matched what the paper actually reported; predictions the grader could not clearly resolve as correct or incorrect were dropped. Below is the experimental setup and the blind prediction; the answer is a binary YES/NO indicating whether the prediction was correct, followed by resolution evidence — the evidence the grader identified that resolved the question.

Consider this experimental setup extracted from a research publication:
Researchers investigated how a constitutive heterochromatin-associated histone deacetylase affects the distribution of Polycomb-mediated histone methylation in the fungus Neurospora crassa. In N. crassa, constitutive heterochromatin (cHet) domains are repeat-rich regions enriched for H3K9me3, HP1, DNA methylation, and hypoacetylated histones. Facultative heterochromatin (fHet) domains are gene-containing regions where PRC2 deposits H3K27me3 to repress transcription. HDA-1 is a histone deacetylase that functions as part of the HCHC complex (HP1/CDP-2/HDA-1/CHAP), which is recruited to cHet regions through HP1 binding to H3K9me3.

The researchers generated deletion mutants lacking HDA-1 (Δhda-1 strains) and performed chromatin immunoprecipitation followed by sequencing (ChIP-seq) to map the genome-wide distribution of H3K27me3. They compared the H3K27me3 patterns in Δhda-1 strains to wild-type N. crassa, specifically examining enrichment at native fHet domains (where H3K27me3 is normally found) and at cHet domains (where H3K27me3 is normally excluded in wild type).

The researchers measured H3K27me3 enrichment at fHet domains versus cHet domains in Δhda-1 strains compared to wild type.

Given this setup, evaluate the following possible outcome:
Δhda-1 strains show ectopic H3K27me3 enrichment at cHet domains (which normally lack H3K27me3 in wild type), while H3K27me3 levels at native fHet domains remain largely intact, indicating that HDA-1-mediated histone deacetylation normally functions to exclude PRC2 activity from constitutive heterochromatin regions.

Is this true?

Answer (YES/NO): NO